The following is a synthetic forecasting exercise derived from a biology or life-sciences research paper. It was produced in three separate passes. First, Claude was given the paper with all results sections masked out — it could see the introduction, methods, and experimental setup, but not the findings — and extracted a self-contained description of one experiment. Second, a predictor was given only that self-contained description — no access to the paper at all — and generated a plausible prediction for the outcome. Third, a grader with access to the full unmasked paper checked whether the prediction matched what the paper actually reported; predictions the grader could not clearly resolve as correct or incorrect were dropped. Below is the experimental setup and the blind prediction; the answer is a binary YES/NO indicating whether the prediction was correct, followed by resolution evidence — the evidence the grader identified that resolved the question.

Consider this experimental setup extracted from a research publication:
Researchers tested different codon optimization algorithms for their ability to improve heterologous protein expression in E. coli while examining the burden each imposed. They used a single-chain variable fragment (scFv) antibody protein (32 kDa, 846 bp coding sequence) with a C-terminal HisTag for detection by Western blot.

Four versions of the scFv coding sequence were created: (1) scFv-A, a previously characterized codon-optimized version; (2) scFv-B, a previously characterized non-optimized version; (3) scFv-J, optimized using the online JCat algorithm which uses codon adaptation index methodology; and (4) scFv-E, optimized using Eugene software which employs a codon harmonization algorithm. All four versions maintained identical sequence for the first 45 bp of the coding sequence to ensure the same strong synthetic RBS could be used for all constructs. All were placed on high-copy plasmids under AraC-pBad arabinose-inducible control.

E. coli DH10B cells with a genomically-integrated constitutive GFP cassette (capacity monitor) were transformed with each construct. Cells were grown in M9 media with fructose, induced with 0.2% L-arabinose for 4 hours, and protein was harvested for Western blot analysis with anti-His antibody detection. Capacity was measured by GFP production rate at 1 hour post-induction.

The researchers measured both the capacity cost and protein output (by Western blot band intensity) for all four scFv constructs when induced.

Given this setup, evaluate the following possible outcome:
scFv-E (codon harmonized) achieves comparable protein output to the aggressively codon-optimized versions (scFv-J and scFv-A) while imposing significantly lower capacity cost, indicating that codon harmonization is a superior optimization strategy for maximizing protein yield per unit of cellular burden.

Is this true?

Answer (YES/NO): NO